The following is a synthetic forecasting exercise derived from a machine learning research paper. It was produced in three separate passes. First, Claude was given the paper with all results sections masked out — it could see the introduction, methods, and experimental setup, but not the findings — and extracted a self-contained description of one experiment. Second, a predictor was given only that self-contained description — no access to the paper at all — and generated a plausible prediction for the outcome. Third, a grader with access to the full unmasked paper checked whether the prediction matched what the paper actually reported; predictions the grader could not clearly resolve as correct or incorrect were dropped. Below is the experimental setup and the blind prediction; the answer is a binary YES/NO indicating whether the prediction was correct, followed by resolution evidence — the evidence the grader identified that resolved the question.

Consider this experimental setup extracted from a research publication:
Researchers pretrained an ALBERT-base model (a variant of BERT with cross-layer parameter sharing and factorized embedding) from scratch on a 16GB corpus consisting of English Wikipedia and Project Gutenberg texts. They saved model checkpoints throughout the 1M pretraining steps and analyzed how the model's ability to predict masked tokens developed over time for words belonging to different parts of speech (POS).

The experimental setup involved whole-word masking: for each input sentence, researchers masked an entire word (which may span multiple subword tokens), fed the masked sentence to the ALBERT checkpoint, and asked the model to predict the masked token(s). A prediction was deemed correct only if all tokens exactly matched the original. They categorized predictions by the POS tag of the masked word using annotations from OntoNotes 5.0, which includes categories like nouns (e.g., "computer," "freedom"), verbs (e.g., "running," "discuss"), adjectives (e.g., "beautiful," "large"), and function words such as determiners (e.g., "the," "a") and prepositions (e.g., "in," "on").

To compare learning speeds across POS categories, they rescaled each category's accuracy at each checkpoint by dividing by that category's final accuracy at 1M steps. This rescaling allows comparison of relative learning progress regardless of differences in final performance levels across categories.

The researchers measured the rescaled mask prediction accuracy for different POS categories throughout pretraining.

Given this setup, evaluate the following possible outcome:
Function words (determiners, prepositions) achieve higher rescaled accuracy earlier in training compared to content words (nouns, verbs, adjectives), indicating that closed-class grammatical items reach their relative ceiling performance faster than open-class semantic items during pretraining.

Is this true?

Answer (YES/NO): YES